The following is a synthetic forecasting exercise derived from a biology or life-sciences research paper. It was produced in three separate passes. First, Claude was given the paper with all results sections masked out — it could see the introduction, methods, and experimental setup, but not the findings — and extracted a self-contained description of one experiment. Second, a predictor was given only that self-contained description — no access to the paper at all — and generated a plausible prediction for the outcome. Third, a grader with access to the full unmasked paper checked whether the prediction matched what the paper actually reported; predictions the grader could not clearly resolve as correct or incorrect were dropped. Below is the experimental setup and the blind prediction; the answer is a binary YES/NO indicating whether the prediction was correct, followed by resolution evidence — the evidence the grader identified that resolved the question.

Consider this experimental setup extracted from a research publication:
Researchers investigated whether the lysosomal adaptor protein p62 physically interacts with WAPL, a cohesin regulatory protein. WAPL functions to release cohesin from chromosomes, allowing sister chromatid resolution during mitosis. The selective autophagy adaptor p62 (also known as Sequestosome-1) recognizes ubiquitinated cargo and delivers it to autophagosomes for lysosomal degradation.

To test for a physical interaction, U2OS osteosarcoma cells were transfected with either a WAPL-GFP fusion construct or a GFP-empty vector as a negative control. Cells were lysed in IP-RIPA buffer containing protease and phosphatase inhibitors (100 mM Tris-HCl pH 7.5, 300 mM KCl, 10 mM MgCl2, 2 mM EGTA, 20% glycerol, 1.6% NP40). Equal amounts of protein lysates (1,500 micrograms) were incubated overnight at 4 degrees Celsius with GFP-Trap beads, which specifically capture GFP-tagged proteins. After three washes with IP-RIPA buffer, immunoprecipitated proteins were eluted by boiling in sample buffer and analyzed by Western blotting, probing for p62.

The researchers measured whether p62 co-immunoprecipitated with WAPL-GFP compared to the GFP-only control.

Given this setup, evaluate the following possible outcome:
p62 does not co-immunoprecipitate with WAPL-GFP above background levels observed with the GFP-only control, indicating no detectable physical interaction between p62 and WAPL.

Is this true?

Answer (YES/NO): NO